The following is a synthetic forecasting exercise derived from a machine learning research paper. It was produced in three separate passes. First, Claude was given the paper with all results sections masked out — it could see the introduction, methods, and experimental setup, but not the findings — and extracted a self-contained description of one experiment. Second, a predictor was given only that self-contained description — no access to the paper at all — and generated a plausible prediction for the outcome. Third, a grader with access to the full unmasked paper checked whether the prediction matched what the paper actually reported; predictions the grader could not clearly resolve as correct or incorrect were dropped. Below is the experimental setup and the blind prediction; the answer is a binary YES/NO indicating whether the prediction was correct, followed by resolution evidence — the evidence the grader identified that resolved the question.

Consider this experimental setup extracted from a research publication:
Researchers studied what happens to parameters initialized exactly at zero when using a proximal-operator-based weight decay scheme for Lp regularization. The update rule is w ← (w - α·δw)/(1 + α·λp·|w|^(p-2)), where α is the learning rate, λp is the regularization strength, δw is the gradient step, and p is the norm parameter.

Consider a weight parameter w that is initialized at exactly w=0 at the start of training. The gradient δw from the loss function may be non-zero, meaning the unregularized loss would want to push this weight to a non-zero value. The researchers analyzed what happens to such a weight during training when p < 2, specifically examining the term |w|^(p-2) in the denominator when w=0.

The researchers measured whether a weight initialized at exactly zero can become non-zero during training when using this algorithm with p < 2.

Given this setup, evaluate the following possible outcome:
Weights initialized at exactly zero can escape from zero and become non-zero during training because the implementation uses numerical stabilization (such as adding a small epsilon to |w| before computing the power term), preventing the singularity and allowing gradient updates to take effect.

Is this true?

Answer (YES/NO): NO